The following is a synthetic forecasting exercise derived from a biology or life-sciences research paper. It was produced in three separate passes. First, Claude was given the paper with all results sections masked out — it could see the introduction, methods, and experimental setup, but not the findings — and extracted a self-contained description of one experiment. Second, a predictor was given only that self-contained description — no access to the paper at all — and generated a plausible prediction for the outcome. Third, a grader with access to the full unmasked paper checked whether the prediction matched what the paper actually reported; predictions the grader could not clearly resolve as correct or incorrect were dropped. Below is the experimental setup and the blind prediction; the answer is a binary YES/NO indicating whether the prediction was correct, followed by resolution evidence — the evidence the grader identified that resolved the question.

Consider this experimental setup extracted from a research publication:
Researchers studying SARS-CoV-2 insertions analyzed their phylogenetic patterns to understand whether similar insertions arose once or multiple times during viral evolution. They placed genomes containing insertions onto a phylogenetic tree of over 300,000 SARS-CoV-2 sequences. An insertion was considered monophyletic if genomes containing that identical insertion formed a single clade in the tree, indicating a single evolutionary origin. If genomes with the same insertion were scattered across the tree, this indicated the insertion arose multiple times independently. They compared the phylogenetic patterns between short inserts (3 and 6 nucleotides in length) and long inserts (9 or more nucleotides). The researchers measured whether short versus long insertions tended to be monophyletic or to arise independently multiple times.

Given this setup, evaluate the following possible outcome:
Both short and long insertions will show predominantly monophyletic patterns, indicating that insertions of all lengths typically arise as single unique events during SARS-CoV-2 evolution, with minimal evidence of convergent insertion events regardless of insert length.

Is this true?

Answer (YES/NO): NO